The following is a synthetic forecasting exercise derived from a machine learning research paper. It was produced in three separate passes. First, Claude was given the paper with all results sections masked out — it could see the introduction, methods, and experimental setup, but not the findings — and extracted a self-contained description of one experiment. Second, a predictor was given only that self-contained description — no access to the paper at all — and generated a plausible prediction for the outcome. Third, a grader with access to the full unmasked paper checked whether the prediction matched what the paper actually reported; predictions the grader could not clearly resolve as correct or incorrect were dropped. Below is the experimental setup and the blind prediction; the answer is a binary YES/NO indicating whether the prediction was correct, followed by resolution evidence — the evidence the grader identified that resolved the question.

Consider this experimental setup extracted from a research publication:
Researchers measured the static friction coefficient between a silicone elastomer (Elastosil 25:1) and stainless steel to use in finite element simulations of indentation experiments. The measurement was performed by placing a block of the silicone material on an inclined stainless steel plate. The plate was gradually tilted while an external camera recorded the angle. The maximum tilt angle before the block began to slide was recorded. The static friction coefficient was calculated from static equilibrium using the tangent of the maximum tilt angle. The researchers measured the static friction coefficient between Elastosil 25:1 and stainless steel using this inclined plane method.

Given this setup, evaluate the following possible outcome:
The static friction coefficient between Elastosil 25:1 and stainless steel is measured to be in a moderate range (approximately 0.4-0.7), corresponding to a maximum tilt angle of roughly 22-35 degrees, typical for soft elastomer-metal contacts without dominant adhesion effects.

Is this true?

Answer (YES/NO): YES